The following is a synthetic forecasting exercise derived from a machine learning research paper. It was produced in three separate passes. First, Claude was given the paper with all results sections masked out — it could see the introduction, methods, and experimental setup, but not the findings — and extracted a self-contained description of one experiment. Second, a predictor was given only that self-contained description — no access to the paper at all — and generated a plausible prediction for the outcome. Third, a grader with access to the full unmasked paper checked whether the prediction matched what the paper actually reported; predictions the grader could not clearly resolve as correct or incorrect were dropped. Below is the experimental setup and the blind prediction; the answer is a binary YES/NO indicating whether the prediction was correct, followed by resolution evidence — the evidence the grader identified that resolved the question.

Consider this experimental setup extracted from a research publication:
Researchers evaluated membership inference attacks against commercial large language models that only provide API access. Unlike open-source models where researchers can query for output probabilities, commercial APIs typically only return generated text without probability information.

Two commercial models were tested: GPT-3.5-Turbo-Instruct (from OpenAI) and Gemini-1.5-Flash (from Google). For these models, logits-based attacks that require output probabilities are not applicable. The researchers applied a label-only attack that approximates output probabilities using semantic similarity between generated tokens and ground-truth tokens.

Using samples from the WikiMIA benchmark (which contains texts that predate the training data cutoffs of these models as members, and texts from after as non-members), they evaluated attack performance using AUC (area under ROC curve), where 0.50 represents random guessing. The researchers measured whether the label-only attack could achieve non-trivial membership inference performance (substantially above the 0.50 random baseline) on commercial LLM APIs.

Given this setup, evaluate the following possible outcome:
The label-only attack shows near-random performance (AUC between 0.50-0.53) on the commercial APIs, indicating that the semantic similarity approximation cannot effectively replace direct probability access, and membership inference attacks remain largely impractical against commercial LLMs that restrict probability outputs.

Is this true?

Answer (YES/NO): NO